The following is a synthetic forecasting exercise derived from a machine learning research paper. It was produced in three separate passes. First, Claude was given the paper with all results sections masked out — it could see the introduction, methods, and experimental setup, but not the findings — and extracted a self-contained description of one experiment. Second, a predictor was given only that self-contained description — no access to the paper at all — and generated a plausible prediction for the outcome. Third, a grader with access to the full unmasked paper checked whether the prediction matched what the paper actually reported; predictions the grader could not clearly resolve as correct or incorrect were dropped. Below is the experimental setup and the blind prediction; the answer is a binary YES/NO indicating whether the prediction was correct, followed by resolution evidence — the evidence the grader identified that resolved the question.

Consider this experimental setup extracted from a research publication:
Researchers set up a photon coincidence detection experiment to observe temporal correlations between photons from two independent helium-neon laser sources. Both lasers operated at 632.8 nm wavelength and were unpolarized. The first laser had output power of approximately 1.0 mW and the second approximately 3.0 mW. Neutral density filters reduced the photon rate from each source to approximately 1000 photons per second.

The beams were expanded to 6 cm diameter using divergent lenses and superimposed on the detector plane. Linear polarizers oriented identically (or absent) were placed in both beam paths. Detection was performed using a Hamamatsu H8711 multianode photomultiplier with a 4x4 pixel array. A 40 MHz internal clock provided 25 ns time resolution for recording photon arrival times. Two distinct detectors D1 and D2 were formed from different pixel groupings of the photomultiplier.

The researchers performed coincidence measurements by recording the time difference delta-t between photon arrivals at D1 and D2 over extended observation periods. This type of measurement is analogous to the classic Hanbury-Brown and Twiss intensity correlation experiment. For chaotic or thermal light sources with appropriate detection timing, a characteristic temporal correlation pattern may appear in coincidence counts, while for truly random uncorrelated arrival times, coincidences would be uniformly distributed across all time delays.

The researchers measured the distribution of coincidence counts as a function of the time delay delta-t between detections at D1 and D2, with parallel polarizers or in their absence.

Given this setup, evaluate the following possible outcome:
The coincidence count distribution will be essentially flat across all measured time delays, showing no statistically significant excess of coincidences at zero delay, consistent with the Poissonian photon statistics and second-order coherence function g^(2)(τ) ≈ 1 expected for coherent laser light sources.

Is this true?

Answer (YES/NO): NO